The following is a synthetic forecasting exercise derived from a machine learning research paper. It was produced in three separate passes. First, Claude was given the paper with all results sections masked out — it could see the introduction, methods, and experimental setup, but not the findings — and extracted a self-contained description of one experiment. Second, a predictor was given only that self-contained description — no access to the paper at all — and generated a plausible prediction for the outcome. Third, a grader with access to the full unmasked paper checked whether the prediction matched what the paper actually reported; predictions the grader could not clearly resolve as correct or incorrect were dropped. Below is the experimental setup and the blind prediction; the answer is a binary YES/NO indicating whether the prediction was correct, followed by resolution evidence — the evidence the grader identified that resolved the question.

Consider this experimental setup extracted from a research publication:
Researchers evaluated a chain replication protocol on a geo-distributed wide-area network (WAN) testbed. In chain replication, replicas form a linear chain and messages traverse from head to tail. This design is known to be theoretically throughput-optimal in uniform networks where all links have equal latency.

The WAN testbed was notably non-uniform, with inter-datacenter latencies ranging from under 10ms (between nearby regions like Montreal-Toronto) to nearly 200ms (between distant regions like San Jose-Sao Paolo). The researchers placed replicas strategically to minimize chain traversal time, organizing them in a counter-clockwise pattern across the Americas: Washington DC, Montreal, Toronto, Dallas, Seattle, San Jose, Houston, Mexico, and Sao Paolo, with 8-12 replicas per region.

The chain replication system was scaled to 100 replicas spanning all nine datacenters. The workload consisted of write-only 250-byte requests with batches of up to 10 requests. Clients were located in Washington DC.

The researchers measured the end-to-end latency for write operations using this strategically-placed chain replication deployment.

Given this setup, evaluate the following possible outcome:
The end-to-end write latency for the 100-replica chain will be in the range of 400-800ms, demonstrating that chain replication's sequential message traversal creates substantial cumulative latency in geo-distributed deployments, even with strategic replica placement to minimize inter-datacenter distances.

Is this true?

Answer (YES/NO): NO